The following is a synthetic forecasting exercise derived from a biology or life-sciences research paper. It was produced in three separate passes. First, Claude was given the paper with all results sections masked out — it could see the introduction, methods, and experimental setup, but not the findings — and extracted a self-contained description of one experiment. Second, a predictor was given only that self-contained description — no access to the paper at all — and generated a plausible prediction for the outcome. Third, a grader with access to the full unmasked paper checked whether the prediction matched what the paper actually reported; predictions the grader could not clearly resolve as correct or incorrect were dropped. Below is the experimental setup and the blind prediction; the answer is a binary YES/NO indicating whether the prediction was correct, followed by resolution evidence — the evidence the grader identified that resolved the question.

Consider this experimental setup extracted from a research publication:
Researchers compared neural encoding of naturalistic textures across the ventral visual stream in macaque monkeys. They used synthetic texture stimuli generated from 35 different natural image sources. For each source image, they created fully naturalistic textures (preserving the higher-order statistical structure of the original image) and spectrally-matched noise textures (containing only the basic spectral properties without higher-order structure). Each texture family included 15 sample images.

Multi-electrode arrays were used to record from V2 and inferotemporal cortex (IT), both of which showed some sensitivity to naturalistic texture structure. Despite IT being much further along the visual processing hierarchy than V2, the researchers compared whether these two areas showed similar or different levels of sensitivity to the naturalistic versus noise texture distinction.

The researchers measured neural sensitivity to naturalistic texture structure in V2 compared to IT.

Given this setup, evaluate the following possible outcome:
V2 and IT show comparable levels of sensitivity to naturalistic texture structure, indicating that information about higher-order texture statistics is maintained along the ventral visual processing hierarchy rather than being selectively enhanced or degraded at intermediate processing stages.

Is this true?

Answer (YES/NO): NO